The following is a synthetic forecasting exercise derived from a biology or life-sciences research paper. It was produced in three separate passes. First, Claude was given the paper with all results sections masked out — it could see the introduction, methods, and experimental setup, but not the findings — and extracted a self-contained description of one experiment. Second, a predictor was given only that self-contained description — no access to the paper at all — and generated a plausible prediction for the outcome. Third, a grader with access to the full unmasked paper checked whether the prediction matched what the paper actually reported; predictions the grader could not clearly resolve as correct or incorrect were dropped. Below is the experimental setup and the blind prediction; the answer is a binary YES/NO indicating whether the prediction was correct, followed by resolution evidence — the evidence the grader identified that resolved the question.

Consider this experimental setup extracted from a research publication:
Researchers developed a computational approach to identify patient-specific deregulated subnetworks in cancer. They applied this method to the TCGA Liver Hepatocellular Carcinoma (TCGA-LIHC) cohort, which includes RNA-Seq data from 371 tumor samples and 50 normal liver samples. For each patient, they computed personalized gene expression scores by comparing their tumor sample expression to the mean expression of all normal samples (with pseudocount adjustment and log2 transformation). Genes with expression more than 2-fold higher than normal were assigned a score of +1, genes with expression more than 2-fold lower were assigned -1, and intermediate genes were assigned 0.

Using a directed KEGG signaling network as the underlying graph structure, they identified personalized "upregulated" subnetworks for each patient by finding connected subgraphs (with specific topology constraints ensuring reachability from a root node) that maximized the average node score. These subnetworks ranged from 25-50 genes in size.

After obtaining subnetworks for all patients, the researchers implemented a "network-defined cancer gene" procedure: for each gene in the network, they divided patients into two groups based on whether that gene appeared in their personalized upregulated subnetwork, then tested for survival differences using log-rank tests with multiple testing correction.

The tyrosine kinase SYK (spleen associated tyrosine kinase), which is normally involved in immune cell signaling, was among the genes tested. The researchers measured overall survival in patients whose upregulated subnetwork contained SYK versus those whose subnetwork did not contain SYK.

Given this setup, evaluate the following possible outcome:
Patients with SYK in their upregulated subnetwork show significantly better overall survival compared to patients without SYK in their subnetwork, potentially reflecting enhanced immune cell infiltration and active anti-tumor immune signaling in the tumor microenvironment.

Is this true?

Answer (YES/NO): NO